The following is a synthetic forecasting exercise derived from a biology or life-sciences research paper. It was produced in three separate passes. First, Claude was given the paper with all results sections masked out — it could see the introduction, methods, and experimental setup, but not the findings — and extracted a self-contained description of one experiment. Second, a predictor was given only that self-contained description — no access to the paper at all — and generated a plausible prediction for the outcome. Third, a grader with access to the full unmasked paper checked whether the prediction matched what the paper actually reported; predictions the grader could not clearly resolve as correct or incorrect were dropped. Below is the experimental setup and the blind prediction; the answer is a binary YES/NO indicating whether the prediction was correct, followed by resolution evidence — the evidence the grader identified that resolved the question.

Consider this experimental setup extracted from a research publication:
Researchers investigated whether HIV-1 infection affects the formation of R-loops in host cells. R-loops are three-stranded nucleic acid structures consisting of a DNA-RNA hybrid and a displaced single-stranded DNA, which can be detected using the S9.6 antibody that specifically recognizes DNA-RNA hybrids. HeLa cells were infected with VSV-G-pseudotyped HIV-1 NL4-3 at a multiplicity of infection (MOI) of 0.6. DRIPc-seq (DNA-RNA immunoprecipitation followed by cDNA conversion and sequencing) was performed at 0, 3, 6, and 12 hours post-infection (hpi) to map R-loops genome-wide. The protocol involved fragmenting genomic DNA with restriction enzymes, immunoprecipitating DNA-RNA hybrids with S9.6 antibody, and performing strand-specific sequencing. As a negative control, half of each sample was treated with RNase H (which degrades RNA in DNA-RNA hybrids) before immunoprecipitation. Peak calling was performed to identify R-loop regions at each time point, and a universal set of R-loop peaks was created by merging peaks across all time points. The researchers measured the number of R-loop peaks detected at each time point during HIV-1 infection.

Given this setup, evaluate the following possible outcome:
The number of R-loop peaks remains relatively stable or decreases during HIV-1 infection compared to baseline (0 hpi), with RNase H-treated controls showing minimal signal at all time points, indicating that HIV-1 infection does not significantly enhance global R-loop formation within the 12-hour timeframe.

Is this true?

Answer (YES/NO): NO